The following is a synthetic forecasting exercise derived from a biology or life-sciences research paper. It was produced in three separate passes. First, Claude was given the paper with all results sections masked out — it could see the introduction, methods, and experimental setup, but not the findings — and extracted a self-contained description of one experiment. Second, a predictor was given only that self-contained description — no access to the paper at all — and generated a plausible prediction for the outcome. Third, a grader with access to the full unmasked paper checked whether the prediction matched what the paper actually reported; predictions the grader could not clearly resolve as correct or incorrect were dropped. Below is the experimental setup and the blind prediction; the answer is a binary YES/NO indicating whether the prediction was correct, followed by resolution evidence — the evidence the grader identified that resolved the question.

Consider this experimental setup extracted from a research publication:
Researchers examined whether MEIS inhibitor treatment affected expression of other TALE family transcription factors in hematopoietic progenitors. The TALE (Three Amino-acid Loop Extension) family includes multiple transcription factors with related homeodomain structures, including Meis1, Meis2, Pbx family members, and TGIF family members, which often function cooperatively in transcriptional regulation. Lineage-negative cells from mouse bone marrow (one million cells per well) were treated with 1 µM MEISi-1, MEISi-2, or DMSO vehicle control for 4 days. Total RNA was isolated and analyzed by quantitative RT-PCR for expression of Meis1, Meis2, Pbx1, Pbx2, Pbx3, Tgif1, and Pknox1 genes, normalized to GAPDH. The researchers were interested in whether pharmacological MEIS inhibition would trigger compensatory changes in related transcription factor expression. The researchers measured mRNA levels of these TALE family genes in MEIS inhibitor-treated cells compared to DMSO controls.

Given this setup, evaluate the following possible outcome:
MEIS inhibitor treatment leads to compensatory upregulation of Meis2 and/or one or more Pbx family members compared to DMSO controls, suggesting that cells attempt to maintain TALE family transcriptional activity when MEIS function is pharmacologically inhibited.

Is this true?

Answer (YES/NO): NO